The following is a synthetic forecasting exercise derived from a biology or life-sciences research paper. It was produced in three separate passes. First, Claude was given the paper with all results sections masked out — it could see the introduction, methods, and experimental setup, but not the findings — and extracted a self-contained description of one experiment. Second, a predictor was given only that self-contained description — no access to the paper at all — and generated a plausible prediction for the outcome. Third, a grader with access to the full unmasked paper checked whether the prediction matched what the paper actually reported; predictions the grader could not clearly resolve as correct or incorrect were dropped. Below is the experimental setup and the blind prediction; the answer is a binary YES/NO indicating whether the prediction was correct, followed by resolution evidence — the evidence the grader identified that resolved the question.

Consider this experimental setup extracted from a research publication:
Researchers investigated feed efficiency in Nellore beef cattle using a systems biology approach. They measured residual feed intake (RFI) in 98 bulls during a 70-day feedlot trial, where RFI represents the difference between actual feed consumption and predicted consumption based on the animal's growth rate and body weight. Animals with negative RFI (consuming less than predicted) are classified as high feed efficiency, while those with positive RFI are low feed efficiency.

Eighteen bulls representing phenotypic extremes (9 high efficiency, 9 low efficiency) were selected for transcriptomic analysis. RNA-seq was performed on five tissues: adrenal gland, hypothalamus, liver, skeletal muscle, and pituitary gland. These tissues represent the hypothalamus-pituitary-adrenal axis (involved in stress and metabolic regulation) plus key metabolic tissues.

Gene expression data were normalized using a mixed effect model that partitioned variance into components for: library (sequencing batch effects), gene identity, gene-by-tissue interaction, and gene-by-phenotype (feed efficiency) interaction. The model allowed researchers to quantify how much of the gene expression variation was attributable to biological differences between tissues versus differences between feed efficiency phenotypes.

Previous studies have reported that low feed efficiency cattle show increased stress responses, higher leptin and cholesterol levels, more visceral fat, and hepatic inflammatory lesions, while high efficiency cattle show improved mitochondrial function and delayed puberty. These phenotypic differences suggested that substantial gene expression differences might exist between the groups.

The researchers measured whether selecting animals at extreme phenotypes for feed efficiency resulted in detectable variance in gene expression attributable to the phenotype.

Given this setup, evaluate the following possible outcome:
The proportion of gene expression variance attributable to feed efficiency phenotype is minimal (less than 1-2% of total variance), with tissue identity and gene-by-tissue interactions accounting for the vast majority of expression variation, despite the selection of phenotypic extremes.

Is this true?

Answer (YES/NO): YES